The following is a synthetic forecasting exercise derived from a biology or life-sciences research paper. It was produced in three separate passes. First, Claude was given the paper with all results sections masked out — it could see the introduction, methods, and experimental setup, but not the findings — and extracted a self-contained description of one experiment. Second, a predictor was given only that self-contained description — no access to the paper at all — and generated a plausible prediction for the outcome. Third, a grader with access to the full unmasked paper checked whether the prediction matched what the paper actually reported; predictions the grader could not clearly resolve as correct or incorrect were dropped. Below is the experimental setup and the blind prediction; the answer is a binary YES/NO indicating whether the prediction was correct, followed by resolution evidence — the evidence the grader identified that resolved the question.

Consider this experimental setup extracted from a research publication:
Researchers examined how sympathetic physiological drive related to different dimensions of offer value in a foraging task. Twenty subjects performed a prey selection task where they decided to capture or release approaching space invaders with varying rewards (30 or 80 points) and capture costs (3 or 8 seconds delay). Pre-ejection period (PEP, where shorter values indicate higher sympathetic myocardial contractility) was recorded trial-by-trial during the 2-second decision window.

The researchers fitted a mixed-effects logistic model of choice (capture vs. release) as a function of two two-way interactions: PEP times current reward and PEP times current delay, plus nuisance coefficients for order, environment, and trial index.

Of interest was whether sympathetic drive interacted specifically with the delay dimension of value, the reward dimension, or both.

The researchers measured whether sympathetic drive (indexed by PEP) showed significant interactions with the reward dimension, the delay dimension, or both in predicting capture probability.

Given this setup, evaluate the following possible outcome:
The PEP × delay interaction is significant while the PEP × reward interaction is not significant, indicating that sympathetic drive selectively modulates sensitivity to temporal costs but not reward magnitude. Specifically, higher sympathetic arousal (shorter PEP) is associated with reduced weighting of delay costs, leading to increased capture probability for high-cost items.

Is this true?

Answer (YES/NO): YES